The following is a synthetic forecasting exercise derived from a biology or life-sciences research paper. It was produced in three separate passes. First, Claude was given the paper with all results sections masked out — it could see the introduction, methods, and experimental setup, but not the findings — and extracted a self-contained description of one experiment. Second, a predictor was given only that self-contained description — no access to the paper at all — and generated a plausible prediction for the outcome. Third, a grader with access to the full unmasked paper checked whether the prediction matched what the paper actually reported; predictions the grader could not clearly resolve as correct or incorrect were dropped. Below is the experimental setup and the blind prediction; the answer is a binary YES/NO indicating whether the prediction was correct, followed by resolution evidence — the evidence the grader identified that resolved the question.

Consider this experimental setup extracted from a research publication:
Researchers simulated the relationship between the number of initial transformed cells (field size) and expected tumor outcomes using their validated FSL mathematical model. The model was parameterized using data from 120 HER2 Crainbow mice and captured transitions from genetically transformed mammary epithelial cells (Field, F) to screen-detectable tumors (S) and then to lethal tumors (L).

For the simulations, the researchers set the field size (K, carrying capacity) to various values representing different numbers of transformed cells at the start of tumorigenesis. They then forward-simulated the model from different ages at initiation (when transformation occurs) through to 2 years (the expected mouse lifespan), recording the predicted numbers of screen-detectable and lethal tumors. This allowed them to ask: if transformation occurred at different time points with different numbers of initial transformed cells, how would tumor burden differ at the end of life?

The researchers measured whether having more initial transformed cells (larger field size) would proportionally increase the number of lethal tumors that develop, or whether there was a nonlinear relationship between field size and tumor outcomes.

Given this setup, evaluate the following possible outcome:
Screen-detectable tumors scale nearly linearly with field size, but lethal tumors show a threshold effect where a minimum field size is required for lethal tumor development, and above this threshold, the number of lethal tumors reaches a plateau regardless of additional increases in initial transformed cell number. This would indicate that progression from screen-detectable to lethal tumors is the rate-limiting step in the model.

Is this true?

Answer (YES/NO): NO